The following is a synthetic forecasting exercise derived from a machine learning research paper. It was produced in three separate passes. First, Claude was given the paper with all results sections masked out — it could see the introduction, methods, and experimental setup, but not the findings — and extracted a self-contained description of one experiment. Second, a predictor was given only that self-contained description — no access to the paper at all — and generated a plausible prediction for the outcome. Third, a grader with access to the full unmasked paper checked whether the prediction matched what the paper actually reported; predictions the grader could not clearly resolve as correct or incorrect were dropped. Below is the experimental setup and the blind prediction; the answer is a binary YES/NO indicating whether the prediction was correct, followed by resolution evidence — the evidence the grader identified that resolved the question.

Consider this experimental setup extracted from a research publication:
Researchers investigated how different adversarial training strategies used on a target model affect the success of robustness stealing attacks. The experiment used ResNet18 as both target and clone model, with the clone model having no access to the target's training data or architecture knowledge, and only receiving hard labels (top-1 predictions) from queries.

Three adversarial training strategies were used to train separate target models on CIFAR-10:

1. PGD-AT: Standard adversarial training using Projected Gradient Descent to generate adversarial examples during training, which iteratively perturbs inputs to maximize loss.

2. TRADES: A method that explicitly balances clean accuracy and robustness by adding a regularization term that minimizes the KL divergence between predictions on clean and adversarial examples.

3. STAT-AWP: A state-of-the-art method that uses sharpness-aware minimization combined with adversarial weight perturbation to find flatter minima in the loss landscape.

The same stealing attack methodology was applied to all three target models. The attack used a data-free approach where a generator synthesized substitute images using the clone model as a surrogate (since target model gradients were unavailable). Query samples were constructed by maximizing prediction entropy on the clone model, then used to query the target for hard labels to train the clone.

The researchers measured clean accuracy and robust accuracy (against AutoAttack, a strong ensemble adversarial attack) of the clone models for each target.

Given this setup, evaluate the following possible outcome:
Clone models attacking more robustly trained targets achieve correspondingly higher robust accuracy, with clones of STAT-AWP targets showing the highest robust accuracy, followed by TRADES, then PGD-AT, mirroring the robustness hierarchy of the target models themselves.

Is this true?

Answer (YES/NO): NO